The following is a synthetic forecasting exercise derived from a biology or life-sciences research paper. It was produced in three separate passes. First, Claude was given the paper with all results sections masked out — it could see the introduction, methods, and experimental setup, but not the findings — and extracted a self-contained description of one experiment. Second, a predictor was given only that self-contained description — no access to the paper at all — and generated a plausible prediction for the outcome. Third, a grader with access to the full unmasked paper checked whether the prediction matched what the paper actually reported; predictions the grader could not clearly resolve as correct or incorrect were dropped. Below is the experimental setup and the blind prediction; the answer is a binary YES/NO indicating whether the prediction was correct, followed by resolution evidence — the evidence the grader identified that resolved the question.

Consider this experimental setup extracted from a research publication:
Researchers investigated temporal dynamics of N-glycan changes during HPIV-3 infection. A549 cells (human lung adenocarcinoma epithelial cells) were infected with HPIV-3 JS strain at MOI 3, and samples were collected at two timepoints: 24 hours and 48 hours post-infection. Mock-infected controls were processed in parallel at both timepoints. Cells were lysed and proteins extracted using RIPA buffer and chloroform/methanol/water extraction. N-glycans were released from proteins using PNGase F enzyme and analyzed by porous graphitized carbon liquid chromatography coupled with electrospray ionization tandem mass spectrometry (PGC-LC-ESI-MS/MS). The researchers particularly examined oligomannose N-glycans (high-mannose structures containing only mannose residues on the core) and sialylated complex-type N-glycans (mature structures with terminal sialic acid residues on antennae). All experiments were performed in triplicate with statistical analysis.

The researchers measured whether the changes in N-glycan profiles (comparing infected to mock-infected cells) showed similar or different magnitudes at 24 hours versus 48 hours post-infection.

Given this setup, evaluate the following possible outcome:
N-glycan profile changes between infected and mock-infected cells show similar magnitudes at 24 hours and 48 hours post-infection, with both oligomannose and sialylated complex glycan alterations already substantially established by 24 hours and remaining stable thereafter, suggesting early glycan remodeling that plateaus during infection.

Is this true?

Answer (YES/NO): YES